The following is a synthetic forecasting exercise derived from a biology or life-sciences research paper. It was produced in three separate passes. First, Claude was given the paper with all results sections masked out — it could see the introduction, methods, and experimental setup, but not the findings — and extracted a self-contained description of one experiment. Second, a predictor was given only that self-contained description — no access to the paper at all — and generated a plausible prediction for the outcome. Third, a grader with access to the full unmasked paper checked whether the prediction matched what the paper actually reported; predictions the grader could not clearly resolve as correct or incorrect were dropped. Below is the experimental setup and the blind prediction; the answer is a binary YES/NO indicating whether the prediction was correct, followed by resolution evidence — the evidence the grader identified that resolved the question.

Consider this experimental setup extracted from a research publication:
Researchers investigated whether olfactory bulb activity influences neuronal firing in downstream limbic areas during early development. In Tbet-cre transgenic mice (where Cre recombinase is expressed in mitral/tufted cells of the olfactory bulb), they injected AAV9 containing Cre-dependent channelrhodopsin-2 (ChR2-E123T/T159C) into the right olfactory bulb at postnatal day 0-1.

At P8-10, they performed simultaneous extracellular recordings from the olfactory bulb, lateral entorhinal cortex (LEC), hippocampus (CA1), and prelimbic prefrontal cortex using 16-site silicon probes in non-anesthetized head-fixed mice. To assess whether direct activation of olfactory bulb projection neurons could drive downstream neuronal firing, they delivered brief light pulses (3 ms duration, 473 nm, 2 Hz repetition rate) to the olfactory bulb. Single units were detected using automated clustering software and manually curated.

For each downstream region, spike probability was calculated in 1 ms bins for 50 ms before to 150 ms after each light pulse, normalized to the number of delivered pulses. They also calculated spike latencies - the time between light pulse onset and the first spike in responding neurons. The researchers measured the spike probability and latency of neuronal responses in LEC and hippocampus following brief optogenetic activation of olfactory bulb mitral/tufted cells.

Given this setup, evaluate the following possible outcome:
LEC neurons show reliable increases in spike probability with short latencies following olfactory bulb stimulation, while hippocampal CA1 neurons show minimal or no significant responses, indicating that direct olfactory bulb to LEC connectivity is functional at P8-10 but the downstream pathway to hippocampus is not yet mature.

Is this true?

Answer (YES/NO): NO